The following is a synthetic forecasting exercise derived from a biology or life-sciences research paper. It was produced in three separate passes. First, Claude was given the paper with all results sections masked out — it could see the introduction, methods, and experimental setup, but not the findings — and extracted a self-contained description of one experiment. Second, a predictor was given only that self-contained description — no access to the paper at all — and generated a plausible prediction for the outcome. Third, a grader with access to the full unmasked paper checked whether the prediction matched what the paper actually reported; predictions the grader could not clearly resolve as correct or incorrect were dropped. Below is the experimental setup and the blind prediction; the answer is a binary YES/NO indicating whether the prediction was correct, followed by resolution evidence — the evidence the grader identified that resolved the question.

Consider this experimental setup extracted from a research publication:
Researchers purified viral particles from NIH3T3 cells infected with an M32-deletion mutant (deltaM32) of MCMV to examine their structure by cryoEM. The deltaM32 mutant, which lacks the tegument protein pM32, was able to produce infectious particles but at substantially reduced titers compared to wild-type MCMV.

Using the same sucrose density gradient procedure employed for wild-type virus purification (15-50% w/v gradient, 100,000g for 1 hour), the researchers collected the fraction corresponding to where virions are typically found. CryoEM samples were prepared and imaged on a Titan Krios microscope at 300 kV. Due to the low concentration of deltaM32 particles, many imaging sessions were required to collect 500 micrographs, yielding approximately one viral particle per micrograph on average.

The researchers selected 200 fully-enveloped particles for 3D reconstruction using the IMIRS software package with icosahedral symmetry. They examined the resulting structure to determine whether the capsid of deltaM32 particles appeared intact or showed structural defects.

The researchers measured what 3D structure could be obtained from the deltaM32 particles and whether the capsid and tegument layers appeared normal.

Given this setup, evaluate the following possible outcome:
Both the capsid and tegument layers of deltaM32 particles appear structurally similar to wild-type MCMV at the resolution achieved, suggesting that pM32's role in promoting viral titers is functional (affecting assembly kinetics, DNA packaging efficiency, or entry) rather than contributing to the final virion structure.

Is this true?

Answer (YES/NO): NO